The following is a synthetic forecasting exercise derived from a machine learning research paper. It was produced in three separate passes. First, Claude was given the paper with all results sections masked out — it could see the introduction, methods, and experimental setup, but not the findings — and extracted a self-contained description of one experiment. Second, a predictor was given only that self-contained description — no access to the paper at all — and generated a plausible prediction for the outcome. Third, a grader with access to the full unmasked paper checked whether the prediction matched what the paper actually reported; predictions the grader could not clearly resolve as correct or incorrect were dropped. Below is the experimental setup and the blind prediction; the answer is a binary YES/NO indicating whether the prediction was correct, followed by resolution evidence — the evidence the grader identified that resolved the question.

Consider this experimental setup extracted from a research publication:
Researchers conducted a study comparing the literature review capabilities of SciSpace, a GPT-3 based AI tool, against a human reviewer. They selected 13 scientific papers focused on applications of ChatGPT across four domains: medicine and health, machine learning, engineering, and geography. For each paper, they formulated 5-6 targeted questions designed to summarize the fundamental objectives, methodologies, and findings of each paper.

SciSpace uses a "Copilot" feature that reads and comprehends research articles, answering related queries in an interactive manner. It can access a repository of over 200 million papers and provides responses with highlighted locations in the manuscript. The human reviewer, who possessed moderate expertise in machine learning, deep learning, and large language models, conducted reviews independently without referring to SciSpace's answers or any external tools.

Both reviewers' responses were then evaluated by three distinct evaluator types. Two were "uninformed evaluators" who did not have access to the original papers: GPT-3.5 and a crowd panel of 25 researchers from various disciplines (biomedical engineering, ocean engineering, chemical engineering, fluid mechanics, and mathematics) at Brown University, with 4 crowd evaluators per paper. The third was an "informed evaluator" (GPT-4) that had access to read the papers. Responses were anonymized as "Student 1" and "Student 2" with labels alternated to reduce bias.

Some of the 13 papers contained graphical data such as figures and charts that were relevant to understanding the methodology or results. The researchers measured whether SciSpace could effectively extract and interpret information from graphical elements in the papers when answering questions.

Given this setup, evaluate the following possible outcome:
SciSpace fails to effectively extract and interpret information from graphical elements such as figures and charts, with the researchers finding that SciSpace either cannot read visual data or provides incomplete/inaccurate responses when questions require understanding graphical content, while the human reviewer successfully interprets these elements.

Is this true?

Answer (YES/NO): YES